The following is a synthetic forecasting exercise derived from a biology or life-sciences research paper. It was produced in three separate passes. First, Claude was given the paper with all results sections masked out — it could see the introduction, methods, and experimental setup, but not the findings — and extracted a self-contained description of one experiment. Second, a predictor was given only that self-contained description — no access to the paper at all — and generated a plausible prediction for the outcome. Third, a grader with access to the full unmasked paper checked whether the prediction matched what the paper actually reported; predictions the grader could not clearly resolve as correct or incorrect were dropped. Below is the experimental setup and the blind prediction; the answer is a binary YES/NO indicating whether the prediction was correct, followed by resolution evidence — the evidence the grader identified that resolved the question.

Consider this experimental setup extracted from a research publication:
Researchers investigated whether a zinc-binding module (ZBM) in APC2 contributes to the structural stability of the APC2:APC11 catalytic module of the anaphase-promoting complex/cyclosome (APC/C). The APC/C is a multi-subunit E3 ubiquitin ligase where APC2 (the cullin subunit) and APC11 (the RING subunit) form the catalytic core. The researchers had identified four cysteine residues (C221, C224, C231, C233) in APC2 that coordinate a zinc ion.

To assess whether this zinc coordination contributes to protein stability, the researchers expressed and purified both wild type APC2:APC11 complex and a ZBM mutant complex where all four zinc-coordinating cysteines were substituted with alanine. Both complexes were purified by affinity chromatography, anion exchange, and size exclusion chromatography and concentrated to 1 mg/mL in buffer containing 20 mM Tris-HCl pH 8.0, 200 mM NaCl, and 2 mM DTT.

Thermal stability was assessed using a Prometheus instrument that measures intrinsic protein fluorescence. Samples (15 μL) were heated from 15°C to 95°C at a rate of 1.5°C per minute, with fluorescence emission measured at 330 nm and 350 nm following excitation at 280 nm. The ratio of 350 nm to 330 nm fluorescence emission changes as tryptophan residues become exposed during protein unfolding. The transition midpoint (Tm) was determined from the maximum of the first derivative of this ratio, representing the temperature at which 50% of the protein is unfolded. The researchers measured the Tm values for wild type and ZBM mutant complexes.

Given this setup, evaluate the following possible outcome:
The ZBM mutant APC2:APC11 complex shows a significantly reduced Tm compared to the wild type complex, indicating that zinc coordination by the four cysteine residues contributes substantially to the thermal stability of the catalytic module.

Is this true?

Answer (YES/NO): YES